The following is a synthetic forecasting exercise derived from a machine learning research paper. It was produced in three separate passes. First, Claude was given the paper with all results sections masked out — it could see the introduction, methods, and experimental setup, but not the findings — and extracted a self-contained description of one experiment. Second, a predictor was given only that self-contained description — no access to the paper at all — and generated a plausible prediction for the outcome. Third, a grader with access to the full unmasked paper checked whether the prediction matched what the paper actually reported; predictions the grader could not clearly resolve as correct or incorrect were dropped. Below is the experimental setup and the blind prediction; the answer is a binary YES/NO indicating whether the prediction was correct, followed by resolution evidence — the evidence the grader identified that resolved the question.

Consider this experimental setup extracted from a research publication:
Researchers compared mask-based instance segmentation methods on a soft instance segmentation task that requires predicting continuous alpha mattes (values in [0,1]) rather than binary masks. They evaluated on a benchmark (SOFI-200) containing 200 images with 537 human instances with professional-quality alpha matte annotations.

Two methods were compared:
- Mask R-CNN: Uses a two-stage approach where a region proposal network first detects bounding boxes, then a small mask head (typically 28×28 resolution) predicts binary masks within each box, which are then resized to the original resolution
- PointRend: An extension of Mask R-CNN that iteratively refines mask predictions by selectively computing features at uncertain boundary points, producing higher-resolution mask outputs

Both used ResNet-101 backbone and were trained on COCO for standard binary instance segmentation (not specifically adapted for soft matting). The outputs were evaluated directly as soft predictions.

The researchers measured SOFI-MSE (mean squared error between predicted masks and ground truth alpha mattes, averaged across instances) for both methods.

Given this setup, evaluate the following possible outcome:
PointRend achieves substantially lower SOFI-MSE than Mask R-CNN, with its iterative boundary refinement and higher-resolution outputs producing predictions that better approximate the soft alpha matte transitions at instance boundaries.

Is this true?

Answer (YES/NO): NO